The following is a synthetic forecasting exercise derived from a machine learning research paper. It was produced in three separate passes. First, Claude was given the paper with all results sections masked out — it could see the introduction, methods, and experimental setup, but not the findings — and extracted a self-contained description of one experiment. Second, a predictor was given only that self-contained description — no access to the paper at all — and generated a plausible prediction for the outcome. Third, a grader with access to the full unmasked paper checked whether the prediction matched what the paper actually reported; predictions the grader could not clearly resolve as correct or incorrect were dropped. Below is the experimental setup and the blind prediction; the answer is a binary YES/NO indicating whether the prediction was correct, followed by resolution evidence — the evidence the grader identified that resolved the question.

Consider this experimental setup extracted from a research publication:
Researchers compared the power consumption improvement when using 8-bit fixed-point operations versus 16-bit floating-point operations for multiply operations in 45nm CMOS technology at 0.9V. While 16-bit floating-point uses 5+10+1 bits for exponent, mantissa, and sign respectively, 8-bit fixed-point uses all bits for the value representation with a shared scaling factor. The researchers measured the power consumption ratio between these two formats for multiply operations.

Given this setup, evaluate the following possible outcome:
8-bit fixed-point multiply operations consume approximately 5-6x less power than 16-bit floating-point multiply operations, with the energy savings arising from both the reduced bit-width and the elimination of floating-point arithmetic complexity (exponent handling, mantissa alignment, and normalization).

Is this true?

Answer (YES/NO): YES